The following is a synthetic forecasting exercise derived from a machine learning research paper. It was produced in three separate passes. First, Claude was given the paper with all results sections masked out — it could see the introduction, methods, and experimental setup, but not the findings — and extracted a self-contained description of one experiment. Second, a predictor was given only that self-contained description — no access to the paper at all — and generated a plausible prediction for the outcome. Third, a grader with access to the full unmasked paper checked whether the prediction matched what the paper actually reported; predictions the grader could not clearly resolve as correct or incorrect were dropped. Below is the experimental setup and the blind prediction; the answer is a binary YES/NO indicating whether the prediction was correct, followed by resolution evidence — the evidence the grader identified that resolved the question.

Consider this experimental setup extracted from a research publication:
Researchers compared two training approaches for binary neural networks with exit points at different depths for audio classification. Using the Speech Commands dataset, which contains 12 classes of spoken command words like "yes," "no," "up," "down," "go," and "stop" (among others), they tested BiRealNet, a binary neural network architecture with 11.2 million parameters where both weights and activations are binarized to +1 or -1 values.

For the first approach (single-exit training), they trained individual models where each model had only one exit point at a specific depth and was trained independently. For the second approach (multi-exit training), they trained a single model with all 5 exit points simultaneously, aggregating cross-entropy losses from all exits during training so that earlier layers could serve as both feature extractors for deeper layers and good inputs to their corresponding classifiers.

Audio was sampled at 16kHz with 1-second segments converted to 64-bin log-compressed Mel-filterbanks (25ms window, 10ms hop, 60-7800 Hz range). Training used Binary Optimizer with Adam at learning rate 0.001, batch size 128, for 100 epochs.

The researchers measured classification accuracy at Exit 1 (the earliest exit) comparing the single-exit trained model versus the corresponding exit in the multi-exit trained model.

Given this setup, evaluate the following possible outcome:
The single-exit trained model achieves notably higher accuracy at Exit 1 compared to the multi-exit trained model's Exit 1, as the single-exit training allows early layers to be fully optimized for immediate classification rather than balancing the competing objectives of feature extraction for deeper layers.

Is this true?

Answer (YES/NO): NO